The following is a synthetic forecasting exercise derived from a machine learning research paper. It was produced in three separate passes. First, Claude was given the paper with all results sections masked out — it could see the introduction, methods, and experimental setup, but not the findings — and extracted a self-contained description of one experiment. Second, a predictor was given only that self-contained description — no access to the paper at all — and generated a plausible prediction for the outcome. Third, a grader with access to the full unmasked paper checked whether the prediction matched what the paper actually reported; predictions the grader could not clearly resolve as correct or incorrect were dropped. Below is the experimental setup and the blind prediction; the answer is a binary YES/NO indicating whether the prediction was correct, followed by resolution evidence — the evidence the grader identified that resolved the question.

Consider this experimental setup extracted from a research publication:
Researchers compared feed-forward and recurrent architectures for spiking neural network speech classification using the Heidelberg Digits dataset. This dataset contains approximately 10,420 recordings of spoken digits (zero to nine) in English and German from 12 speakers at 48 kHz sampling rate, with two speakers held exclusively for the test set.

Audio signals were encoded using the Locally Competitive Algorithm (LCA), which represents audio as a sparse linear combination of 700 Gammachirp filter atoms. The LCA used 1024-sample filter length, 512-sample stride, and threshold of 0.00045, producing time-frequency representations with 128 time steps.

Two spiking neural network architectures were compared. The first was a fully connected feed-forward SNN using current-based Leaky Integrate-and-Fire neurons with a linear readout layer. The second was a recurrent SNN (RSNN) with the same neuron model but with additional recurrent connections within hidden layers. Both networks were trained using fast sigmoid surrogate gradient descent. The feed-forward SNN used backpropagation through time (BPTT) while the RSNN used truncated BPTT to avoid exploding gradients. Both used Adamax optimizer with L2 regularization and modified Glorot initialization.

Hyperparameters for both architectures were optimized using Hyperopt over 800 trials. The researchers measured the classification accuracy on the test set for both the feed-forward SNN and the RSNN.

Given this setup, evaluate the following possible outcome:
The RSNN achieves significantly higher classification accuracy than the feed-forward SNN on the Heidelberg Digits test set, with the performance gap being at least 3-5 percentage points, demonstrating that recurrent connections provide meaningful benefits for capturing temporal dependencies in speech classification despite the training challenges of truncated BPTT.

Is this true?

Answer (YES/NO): NO